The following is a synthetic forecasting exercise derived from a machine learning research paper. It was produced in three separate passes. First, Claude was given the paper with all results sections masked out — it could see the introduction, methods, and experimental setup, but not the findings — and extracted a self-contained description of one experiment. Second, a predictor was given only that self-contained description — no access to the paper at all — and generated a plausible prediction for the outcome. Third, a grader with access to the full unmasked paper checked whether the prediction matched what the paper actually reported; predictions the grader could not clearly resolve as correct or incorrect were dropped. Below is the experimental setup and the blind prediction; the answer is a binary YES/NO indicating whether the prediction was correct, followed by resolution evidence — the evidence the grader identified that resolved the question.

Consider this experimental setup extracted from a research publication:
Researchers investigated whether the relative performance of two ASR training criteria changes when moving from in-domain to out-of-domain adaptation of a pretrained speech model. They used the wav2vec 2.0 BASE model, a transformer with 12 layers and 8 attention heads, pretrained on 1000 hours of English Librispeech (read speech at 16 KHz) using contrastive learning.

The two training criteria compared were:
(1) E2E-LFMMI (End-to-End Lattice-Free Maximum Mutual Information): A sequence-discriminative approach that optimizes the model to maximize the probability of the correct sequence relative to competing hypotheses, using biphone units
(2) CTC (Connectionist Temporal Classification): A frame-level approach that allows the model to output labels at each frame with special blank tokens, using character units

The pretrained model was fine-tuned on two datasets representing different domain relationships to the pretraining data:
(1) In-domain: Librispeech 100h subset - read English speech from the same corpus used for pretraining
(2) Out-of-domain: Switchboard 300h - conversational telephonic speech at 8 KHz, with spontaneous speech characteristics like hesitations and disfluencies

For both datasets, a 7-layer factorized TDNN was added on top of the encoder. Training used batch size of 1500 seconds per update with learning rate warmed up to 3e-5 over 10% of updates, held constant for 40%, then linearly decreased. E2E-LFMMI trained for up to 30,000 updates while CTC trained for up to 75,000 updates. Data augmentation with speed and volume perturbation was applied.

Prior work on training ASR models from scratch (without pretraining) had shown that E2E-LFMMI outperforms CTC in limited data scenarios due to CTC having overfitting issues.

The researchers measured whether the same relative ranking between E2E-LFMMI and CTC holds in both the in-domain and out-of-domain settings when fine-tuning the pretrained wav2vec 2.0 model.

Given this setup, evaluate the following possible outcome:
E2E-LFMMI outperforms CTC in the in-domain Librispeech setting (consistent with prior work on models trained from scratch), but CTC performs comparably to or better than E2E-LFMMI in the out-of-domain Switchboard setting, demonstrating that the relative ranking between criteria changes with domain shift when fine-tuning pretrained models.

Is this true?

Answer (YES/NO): NO